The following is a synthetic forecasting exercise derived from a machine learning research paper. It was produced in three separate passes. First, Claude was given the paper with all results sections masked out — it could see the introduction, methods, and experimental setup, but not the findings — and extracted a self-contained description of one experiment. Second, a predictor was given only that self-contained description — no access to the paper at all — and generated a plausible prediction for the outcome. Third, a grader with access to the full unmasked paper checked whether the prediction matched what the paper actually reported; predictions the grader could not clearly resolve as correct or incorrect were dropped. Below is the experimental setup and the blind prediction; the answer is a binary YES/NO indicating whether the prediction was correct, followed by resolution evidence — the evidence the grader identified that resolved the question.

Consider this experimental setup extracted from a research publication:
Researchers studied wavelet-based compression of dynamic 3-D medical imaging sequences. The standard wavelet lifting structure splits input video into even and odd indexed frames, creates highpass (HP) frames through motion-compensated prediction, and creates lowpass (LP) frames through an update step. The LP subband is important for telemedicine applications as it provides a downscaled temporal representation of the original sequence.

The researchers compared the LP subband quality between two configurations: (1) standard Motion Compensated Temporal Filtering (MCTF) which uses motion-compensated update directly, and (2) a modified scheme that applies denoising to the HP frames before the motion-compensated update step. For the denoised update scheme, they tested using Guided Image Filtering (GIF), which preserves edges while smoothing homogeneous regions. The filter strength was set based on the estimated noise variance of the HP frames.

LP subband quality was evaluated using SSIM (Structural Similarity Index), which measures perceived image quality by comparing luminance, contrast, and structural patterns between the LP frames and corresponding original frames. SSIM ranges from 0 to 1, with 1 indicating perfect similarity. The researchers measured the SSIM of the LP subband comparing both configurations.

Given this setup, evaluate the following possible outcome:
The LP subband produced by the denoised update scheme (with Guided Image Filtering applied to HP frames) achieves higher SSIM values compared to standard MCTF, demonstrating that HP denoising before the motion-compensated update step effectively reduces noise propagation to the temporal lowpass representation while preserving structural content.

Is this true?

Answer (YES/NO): NO